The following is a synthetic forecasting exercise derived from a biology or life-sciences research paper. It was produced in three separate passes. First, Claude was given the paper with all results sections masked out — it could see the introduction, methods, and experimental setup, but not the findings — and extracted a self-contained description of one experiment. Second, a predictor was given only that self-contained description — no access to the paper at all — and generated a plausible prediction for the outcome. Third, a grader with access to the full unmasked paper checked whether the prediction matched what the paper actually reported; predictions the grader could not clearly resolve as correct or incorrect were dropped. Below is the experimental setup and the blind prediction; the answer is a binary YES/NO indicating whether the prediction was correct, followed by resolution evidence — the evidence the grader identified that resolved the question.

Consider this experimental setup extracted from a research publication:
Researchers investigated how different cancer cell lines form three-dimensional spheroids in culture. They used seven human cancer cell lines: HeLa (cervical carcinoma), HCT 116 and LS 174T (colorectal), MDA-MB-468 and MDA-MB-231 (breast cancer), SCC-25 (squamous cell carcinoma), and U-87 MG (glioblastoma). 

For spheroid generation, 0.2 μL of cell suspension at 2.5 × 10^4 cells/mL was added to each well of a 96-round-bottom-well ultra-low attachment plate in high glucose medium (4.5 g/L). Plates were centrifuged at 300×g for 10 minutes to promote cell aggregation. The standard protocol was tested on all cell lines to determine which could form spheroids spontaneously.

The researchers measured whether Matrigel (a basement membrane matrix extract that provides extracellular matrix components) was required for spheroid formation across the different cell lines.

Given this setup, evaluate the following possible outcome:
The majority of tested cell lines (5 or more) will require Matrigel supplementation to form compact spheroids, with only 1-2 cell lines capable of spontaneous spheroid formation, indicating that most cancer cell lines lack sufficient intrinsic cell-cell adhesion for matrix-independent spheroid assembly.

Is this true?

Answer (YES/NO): NO